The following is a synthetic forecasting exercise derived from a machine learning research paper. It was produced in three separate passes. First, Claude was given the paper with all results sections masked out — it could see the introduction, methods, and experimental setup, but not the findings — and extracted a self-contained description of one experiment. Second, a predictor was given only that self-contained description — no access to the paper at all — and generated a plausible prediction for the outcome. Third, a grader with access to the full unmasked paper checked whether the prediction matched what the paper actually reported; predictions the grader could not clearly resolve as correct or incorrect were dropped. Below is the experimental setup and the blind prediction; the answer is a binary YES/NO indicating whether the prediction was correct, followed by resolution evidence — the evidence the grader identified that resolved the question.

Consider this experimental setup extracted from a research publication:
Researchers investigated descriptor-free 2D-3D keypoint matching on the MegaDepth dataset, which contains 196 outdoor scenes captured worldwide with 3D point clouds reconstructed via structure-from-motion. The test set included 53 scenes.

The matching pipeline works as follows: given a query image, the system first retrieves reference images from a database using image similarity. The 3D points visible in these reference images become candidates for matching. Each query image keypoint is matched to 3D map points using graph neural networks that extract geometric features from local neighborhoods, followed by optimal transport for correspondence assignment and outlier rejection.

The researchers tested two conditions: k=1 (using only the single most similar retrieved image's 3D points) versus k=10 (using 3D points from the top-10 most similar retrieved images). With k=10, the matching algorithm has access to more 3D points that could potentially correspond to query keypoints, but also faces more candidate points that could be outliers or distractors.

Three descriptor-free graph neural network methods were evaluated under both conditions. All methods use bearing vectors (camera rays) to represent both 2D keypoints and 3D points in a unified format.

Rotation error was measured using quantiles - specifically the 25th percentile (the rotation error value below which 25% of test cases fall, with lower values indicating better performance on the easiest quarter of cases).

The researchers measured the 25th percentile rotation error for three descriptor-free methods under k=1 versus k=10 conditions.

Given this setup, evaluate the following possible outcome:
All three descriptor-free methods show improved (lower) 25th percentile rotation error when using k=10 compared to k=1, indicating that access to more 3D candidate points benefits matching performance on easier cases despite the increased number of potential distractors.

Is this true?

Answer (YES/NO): YES